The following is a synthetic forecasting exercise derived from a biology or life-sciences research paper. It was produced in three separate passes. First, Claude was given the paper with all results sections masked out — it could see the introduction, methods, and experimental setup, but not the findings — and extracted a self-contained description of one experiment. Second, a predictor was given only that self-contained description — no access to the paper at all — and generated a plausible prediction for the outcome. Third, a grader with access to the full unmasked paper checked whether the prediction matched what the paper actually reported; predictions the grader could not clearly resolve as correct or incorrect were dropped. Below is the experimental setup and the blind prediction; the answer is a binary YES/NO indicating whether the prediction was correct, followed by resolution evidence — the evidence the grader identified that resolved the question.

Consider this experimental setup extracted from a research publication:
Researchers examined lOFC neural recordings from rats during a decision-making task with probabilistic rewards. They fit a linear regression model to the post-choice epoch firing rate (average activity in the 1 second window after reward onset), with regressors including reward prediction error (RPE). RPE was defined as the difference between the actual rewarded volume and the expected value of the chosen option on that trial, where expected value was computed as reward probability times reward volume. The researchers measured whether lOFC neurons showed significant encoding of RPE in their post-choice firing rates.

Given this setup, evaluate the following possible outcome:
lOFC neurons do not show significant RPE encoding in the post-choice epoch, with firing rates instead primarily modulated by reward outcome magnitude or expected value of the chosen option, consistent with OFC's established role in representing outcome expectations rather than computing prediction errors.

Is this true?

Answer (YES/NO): NO